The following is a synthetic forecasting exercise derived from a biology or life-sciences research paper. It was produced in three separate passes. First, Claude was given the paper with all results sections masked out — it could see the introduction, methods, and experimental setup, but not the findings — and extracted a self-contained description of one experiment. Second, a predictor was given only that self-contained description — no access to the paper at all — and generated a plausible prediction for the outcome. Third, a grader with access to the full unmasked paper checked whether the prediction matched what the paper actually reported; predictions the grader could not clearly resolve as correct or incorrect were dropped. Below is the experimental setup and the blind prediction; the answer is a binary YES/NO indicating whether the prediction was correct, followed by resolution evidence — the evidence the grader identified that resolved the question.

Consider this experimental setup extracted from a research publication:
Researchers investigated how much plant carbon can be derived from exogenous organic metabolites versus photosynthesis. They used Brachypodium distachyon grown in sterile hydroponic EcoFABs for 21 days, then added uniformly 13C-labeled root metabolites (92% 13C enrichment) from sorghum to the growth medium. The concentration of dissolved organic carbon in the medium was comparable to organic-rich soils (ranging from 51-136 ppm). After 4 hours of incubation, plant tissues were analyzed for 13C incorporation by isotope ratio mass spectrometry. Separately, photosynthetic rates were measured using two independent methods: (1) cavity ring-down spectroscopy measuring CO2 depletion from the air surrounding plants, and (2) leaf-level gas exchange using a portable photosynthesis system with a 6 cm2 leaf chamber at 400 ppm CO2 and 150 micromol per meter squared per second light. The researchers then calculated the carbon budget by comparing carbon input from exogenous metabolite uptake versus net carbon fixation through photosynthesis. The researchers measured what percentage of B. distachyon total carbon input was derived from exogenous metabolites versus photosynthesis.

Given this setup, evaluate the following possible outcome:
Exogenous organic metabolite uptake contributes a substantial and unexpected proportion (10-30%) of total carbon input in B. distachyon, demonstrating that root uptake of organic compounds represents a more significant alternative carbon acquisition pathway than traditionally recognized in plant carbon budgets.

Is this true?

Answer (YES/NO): YES